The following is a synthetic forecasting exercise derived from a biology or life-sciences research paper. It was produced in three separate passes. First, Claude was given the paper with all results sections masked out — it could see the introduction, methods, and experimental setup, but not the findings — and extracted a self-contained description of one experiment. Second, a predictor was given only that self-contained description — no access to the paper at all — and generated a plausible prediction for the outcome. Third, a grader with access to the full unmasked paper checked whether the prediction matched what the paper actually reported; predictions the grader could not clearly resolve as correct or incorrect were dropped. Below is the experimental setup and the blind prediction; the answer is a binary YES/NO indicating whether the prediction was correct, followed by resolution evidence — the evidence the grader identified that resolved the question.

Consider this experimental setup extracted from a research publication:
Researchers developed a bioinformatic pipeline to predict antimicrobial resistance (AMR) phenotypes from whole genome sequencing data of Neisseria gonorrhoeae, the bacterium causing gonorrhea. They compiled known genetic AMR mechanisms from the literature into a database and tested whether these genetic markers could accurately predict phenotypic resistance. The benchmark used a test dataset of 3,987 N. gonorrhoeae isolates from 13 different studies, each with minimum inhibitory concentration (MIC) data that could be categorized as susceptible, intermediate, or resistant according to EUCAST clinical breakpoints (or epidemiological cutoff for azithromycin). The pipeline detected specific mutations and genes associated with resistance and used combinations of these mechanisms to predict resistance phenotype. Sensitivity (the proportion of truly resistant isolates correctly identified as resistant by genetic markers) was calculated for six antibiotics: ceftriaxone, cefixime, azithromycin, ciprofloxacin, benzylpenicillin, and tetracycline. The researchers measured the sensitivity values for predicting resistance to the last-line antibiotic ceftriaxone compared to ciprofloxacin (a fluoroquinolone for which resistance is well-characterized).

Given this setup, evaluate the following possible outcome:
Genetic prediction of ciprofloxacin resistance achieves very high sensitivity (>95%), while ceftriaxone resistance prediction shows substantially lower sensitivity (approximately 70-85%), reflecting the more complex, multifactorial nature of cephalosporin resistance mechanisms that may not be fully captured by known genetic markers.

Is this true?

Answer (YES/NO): NO